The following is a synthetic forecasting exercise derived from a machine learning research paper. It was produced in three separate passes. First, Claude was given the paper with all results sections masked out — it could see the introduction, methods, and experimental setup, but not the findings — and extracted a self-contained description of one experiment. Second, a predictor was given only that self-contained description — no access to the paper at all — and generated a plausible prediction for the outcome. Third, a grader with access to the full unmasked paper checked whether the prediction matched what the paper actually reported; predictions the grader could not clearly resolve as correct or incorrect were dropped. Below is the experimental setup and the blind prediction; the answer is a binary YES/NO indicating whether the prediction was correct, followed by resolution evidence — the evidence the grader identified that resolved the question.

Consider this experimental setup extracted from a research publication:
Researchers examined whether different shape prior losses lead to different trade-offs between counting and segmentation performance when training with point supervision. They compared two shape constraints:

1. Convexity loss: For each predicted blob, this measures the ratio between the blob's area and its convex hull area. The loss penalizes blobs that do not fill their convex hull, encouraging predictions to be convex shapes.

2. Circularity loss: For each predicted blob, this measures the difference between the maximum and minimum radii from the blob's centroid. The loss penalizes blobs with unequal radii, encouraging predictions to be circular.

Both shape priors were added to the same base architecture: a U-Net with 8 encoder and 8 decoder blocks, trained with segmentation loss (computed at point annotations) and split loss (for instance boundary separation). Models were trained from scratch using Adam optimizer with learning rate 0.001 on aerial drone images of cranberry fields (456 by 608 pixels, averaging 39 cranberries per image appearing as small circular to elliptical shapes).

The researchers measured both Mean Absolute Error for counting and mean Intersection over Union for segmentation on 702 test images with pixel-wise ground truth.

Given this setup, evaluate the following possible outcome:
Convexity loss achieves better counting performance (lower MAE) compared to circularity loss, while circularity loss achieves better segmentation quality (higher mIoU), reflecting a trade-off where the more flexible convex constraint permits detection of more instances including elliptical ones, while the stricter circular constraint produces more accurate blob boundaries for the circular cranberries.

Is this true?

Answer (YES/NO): NO